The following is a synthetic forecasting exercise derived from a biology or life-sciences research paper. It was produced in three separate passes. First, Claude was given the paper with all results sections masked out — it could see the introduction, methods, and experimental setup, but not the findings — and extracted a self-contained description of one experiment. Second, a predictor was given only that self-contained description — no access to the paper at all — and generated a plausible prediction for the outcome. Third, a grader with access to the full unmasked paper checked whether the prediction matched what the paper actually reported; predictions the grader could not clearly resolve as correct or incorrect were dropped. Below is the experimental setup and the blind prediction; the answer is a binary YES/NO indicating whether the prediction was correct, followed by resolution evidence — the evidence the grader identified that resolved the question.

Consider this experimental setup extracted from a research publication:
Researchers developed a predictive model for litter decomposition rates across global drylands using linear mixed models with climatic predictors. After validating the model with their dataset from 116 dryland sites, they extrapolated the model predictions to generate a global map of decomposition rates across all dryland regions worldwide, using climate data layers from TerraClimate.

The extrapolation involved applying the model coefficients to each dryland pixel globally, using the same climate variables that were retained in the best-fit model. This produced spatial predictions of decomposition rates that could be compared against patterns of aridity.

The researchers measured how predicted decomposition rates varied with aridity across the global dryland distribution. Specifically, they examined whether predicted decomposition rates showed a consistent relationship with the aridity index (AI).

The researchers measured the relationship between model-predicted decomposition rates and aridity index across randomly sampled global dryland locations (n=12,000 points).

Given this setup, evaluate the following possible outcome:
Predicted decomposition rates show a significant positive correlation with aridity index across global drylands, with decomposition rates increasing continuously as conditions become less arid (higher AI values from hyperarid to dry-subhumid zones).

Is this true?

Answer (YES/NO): NO